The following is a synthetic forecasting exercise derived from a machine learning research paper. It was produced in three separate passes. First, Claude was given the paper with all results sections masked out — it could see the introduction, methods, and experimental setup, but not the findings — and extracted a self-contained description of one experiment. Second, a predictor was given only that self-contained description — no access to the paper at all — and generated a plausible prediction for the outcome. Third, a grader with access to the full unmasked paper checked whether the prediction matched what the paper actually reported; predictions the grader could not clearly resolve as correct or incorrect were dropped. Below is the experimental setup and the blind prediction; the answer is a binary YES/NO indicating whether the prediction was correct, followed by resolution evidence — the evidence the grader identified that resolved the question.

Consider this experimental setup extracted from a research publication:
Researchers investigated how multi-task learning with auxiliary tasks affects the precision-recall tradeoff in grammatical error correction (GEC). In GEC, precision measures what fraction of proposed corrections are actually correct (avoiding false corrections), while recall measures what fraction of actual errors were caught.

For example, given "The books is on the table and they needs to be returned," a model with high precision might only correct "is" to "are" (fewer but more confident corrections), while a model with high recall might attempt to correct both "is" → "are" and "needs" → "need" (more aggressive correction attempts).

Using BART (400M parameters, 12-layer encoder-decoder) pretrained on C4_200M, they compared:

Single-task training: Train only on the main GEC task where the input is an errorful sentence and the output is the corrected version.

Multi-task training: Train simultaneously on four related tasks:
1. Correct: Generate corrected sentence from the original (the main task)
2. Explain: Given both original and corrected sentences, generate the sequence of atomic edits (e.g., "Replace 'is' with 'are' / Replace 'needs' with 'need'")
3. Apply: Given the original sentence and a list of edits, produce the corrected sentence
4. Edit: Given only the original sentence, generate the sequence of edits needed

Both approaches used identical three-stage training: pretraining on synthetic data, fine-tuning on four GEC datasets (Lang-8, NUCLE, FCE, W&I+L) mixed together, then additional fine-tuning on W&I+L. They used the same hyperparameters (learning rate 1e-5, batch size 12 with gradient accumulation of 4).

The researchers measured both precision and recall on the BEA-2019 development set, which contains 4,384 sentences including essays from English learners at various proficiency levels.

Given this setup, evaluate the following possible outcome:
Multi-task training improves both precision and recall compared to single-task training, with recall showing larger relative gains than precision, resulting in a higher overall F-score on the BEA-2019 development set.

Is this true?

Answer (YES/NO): NO